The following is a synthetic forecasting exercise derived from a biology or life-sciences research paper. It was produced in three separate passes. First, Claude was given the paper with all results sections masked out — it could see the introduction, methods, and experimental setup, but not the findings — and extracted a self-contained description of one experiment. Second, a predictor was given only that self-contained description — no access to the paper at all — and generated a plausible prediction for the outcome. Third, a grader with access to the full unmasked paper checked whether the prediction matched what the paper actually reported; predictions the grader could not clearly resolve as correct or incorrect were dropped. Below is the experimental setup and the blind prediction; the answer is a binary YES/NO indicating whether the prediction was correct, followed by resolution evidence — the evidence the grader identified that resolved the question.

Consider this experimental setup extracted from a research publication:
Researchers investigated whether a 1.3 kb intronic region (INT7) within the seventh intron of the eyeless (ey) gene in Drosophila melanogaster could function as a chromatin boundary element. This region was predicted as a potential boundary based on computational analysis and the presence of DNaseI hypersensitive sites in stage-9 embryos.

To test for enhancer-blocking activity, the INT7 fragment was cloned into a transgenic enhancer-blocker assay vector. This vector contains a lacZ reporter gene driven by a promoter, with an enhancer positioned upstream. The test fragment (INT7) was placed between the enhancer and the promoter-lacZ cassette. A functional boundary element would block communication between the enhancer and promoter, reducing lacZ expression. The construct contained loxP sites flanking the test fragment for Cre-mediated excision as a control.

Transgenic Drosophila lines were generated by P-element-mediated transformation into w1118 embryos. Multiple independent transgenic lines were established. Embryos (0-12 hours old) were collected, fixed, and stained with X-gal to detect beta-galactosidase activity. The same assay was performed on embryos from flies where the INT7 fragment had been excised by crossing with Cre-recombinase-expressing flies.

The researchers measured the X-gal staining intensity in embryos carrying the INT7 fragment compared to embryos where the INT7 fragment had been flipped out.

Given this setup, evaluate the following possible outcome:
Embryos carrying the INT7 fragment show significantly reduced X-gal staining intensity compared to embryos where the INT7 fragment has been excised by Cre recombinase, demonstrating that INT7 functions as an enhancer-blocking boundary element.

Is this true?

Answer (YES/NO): NO